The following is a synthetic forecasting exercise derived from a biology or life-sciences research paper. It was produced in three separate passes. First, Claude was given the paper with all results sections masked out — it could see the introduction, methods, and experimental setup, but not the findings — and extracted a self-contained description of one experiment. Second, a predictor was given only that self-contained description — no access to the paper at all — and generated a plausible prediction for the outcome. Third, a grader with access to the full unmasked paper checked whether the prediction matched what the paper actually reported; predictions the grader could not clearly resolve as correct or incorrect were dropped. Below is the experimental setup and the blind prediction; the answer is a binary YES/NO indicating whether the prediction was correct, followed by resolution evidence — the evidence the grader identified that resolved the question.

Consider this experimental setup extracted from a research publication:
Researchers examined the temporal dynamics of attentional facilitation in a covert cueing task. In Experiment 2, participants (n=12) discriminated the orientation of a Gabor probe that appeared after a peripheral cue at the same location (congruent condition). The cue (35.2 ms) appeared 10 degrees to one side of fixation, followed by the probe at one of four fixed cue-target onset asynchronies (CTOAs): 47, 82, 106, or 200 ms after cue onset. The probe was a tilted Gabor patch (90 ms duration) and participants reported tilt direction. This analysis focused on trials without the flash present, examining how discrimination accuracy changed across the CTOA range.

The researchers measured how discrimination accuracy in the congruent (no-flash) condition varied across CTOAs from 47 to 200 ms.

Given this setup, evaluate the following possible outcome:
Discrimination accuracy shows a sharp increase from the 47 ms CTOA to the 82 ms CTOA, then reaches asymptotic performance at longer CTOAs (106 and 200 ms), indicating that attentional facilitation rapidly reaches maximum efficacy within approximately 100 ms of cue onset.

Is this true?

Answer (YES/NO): NO